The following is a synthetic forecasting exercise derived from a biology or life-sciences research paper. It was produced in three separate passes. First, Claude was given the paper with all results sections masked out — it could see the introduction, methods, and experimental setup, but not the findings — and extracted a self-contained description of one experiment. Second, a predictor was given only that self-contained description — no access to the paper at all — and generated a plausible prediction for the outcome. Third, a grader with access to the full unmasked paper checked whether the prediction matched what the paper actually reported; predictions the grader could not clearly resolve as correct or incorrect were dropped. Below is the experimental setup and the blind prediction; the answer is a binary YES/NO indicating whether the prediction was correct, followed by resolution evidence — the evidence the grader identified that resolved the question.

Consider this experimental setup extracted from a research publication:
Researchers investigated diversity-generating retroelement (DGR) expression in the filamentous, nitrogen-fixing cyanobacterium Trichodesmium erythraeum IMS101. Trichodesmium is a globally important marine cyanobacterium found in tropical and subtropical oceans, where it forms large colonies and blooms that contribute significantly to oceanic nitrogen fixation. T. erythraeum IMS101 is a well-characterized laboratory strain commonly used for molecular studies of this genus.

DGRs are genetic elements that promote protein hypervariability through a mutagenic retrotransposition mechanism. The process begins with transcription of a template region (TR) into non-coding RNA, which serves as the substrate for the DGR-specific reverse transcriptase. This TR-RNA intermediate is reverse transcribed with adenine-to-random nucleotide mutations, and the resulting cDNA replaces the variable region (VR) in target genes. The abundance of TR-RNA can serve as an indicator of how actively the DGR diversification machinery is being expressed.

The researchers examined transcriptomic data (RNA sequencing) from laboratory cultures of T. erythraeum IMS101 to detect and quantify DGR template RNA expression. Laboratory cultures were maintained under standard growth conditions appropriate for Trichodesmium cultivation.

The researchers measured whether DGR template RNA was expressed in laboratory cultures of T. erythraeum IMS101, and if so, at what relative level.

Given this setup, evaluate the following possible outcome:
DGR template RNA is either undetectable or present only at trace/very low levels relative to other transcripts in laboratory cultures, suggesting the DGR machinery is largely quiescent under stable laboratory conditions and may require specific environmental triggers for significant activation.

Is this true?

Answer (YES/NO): NO